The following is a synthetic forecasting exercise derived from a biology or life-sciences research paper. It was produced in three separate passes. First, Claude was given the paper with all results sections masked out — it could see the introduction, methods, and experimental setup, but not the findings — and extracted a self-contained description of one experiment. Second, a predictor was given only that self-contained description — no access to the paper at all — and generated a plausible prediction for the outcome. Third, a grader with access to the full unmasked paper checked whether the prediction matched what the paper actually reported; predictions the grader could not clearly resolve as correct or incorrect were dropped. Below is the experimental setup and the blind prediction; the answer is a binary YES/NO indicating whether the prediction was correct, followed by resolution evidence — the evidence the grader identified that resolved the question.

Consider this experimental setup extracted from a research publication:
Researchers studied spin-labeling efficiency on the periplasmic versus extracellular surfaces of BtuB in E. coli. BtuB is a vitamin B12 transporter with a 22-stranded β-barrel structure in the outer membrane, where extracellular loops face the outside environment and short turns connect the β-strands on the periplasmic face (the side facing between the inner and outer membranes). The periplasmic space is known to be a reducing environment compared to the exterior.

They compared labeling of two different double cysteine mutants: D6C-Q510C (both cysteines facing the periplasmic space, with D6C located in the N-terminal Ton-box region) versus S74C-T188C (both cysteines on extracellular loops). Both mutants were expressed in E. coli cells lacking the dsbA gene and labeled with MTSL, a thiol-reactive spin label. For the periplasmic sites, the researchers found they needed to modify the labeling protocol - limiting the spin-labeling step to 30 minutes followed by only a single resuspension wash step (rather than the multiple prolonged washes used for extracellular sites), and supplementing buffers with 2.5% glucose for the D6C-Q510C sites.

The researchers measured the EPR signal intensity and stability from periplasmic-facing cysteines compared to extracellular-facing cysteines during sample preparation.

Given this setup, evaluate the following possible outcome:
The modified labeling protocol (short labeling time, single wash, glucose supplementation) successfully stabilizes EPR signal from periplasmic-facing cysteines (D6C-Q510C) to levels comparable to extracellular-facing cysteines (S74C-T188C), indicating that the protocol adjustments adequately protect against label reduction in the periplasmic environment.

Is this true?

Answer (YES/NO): NO